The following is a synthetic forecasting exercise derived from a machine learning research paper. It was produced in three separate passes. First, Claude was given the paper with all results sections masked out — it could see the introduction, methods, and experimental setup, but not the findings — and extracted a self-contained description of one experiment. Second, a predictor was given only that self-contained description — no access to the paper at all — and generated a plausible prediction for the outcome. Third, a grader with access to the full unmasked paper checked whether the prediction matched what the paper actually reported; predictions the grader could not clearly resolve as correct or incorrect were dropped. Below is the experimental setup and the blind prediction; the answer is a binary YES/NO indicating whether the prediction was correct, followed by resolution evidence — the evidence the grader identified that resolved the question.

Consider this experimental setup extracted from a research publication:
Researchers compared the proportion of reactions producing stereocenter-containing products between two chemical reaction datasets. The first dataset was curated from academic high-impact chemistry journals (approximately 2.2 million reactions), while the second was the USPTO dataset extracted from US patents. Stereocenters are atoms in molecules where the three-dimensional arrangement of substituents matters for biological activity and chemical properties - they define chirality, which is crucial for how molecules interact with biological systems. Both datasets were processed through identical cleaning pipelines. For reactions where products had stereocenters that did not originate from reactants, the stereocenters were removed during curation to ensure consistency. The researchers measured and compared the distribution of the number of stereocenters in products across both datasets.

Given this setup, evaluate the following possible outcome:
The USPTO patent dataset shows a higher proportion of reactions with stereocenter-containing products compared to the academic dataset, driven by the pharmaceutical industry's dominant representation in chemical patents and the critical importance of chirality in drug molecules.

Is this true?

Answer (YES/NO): NO